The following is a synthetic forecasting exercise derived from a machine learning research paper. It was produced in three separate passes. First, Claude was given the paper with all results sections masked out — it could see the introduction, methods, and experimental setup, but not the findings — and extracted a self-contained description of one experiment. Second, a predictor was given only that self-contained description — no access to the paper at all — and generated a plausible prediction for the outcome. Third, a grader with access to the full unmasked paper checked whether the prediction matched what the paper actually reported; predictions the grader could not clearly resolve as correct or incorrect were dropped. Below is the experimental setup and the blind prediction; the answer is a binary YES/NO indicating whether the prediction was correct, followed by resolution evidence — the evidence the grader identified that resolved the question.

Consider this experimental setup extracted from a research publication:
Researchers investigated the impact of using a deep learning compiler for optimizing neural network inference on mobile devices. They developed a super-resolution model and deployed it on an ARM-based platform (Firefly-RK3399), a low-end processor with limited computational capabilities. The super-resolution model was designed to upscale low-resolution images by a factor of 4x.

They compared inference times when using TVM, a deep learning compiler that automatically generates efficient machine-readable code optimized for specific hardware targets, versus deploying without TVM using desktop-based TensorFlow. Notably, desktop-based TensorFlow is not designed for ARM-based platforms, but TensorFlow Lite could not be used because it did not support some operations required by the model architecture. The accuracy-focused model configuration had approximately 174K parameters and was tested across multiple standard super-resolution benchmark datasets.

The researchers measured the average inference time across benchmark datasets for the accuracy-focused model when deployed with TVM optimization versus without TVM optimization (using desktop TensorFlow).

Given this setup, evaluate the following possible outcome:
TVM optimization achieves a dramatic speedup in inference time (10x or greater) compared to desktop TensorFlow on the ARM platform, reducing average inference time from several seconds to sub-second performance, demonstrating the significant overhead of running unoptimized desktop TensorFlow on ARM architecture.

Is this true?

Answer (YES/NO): NO